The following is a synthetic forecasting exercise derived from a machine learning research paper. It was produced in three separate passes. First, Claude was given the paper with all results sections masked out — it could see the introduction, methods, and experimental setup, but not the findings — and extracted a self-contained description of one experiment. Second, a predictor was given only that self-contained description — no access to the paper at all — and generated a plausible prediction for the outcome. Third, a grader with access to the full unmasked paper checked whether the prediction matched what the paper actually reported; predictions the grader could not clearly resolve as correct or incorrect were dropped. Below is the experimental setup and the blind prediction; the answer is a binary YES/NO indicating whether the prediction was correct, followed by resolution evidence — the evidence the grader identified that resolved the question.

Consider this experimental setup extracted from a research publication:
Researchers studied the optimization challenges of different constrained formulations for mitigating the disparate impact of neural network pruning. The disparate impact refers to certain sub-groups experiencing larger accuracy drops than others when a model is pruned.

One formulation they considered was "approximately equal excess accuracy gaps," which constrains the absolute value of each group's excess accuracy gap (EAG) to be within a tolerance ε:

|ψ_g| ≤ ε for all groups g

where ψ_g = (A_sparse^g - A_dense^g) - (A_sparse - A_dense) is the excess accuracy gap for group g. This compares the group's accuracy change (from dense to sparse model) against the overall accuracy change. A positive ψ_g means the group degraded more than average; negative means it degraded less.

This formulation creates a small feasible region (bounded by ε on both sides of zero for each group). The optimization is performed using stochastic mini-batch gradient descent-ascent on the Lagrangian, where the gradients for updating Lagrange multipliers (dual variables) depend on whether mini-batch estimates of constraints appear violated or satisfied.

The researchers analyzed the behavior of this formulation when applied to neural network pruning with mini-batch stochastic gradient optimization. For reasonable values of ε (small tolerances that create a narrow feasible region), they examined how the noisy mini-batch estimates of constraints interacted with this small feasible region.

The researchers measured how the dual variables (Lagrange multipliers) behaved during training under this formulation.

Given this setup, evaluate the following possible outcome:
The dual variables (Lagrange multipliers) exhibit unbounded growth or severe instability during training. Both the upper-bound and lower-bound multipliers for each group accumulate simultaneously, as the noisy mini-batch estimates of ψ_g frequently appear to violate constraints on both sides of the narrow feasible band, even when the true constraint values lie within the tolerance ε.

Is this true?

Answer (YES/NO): YES